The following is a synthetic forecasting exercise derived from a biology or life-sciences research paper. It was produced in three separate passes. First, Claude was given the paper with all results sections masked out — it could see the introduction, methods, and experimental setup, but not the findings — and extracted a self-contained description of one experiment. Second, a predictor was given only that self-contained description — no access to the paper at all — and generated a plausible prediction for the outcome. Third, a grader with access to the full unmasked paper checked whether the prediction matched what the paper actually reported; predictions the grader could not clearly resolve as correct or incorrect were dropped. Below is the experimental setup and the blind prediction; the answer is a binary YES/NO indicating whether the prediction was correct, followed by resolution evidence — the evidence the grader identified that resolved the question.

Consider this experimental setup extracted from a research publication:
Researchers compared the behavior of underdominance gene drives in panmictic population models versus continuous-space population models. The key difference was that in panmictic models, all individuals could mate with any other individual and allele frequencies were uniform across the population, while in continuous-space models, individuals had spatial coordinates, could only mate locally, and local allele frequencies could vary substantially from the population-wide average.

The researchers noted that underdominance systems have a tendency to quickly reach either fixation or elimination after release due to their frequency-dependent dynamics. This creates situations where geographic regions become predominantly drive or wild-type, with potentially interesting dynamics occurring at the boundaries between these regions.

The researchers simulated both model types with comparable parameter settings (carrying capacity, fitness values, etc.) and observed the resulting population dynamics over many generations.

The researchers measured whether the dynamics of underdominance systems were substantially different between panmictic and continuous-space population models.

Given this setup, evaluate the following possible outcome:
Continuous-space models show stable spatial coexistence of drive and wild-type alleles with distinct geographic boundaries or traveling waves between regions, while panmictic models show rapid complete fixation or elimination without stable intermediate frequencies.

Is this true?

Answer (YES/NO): NO